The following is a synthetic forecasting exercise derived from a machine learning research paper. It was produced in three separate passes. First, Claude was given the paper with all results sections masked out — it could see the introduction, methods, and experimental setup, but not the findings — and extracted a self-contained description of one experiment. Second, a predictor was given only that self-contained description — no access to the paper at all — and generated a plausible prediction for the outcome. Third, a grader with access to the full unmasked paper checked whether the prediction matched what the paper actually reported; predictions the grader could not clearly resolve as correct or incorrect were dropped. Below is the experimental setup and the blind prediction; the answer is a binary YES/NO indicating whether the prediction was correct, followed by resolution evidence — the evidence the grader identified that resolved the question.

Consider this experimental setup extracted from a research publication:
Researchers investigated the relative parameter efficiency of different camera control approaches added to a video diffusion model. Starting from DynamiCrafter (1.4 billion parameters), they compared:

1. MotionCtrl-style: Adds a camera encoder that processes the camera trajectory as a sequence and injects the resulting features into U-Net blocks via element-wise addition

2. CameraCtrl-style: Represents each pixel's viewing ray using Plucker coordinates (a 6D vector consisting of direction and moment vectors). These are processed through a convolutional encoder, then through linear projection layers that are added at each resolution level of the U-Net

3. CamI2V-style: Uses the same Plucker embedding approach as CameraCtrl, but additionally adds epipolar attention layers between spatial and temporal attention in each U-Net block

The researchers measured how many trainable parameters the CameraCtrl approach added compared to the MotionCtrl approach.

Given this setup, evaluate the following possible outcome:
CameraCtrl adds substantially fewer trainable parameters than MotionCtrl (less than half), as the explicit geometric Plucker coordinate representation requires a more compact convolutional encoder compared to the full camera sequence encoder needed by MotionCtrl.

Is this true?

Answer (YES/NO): NO